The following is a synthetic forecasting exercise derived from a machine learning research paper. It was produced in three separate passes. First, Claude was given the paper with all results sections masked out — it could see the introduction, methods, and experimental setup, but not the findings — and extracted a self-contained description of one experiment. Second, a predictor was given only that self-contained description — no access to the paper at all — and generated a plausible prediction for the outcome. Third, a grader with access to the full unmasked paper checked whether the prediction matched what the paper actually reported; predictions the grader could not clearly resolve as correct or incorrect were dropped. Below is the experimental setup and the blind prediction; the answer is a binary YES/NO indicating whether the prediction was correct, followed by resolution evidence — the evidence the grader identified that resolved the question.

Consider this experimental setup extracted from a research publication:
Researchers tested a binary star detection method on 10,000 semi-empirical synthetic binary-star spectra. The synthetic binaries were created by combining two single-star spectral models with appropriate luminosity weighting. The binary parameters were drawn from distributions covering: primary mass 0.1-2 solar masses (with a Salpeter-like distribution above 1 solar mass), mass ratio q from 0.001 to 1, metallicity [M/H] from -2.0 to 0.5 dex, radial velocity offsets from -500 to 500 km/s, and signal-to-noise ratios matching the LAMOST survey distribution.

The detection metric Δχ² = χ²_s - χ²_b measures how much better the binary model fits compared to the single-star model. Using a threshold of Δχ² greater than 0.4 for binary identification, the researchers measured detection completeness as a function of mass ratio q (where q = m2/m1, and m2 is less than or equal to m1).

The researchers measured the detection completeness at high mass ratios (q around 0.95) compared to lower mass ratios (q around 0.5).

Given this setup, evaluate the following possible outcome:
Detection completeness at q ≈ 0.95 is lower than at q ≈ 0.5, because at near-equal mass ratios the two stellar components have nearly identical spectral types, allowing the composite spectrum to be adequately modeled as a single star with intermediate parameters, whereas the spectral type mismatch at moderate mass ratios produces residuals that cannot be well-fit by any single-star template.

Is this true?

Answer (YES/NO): NO